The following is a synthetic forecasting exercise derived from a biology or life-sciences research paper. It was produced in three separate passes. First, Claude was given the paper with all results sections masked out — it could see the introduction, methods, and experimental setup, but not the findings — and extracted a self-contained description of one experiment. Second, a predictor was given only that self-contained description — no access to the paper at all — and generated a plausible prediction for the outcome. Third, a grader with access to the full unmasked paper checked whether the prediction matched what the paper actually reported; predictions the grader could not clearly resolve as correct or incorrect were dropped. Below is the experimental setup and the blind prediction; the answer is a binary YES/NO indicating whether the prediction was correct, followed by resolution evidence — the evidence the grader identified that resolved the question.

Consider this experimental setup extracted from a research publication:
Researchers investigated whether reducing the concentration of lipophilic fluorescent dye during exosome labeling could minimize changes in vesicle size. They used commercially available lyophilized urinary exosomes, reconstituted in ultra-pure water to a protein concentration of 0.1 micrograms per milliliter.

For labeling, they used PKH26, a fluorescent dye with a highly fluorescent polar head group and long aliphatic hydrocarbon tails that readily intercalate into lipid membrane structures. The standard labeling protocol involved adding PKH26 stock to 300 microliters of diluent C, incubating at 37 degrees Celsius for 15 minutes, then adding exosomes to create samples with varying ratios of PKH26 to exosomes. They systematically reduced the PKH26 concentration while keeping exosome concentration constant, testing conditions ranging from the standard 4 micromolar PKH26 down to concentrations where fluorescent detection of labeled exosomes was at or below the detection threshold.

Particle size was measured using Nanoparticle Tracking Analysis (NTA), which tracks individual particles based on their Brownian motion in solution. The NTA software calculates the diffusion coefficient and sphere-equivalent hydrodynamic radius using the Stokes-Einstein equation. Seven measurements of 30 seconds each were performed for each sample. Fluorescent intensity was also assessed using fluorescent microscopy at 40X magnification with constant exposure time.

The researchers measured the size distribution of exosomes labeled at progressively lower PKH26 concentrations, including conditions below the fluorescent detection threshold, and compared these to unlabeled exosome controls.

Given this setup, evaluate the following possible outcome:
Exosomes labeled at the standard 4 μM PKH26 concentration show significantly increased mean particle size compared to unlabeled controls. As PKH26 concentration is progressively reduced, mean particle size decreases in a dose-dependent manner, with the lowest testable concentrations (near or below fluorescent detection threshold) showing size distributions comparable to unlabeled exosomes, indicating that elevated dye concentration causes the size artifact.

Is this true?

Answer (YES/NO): NO